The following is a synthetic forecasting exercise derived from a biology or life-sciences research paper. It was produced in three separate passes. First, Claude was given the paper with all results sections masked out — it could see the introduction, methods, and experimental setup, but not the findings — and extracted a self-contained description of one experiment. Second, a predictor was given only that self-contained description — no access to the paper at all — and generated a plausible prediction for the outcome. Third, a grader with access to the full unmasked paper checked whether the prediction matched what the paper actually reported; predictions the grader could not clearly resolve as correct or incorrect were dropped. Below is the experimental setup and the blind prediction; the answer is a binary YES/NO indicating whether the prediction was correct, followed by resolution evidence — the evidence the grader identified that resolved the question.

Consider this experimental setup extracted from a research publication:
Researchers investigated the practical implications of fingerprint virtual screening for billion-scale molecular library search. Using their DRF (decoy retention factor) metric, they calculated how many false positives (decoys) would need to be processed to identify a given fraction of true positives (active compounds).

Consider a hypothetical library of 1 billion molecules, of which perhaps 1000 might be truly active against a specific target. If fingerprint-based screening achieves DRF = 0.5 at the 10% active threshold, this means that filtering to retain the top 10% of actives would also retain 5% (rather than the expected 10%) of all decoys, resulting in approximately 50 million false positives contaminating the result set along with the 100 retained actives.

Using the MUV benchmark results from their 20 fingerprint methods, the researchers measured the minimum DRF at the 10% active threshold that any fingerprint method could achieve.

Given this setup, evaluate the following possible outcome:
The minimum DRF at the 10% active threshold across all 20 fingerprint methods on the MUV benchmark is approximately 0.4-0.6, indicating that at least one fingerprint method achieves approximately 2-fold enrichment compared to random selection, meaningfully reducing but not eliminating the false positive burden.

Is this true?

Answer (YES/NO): NO